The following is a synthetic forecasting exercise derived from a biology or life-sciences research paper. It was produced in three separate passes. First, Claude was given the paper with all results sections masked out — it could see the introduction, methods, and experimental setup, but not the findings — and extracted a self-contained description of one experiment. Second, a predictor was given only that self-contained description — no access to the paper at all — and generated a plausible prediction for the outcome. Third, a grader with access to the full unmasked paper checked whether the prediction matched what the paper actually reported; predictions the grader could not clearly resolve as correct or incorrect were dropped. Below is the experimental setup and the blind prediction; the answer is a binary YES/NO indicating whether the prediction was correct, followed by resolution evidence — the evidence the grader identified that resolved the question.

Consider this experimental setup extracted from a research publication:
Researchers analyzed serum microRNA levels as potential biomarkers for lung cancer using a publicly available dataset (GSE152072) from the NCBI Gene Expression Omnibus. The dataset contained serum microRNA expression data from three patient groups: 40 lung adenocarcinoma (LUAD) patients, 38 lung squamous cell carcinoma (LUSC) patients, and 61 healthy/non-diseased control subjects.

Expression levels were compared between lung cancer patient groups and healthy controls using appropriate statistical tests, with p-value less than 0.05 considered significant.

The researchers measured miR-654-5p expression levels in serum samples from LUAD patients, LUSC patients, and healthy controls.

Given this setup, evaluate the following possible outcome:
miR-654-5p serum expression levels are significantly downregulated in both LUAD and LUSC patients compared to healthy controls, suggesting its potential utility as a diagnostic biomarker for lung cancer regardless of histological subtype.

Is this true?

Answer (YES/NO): NO